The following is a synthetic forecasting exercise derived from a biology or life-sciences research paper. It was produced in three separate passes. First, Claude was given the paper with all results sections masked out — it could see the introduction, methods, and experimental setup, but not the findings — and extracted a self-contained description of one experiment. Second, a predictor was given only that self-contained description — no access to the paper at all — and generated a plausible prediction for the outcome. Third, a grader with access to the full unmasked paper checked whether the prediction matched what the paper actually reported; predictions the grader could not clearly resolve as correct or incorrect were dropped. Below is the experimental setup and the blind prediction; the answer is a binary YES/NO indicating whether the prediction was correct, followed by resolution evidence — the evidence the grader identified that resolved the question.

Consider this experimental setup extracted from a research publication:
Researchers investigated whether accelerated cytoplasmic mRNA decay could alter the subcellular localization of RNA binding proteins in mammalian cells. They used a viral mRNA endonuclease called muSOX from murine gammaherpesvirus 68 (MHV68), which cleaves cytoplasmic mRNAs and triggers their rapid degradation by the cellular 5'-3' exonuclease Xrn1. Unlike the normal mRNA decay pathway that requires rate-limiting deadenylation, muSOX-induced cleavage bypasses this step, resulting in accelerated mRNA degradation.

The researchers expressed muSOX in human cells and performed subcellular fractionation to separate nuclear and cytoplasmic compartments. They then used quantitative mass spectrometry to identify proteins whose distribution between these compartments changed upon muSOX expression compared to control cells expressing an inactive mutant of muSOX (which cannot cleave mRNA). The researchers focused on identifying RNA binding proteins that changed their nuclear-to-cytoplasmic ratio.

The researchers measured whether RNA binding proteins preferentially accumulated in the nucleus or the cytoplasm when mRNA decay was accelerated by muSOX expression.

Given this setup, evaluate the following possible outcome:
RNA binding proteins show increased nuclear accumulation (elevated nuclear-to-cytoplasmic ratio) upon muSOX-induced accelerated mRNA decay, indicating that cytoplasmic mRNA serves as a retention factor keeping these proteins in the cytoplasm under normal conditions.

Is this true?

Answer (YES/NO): YES